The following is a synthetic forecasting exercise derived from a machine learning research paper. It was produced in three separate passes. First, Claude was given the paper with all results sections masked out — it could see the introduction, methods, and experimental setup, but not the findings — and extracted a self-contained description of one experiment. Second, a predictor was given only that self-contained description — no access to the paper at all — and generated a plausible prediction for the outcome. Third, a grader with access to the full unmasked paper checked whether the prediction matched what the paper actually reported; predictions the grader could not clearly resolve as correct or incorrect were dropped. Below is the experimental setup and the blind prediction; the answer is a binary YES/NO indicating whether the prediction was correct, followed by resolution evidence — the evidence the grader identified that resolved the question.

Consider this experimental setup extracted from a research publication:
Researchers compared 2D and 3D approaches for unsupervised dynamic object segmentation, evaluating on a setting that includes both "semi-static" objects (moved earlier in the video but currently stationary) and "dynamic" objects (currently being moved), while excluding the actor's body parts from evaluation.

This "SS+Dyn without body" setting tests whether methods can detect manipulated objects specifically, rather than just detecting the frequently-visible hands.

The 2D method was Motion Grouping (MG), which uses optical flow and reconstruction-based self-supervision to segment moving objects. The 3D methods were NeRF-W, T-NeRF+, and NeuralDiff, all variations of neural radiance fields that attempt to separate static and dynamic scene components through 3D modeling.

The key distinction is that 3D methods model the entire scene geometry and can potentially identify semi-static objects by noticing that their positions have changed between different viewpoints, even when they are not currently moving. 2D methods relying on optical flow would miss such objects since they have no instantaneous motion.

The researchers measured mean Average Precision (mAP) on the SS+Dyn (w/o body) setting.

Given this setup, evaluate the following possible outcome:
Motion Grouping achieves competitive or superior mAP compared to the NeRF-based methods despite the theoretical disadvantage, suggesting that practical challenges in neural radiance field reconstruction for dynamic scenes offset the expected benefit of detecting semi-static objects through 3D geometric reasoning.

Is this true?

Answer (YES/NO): NO